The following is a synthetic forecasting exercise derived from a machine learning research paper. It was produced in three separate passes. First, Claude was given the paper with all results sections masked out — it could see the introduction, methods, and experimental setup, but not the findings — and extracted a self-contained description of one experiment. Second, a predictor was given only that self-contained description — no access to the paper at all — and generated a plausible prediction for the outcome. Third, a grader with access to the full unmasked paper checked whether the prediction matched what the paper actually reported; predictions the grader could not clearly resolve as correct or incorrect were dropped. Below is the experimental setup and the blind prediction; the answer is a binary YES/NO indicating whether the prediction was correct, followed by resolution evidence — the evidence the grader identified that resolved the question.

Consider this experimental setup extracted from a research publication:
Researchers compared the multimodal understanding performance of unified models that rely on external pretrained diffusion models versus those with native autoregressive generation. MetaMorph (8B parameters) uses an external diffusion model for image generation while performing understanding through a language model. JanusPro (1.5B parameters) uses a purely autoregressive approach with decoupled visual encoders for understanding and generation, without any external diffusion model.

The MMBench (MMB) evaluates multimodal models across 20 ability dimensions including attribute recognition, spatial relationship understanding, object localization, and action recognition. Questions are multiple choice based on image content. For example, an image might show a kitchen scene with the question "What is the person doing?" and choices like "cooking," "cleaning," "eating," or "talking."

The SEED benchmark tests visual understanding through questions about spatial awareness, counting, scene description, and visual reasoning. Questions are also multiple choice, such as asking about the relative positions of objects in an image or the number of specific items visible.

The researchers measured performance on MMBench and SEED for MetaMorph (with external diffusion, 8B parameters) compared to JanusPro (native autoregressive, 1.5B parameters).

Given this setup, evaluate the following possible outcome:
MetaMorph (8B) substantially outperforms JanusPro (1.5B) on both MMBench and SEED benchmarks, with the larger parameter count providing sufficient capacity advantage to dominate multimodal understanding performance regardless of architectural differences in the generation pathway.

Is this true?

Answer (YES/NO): NO